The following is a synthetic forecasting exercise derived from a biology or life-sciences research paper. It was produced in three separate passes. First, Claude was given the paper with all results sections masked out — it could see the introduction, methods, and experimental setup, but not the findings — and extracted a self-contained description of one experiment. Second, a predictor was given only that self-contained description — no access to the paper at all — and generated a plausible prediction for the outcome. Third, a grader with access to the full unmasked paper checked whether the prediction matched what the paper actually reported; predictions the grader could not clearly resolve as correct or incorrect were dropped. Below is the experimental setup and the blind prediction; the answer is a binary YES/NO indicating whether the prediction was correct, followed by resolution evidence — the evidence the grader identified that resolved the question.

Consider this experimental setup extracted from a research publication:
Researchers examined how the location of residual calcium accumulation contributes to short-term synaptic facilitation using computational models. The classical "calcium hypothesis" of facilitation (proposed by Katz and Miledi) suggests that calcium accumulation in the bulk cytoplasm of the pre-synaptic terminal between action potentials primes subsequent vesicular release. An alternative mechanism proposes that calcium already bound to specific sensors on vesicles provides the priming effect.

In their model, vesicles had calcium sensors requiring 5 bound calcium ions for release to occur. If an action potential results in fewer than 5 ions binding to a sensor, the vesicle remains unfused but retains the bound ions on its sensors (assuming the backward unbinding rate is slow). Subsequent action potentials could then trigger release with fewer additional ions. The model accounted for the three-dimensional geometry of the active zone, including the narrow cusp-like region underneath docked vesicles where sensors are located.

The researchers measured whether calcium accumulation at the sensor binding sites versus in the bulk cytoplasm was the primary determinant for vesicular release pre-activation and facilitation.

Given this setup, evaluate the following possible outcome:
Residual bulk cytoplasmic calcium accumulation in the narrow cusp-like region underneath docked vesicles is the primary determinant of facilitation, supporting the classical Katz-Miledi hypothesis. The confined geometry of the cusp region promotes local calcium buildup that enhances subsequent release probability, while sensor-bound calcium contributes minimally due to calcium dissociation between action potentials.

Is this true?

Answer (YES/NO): NO